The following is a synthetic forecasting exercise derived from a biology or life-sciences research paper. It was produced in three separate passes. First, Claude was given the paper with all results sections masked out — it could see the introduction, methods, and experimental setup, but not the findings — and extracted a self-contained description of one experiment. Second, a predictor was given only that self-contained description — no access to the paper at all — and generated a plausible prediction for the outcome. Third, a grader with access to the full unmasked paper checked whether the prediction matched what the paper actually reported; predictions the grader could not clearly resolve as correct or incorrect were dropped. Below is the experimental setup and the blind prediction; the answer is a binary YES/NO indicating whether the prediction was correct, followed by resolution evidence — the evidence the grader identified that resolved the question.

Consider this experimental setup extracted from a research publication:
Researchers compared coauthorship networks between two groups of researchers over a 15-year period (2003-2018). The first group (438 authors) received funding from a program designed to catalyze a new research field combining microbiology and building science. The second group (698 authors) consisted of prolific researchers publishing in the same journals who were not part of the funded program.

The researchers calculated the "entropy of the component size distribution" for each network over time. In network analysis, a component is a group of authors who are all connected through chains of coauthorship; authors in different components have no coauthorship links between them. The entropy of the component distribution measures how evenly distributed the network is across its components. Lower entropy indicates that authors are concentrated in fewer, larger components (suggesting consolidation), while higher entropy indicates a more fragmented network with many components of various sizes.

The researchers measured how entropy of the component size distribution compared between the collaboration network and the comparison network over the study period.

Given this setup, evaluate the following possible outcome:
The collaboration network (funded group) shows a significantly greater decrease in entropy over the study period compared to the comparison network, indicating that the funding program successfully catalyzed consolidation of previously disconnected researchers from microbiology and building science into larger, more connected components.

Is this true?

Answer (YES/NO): NO